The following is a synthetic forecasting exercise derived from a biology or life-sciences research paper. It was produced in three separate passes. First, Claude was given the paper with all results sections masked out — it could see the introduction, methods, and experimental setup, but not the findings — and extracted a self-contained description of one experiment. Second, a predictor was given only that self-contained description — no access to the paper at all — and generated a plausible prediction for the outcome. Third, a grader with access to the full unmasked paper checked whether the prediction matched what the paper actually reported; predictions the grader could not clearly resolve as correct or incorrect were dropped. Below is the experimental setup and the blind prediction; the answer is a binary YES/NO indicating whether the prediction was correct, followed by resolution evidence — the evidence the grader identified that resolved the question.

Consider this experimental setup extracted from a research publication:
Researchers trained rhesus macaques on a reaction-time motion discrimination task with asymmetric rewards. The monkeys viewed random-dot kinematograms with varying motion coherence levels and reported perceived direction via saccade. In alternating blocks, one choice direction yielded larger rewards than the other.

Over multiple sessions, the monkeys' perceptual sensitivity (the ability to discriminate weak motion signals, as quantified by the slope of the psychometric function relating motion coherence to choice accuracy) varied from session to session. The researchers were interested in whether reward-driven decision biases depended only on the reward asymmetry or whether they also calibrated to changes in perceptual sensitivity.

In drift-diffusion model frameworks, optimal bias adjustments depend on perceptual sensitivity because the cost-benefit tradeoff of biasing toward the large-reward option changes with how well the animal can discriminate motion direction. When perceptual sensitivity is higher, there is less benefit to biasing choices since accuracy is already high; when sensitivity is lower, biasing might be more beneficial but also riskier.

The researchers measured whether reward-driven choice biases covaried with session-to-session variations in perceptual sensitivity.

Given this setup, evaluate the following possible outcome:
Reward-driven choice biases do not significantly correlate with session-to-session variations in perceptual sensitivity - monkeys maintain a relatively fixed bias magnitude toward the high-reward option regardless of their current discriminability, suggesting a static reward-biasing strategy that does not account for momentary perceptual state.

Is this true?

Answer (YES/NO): NO